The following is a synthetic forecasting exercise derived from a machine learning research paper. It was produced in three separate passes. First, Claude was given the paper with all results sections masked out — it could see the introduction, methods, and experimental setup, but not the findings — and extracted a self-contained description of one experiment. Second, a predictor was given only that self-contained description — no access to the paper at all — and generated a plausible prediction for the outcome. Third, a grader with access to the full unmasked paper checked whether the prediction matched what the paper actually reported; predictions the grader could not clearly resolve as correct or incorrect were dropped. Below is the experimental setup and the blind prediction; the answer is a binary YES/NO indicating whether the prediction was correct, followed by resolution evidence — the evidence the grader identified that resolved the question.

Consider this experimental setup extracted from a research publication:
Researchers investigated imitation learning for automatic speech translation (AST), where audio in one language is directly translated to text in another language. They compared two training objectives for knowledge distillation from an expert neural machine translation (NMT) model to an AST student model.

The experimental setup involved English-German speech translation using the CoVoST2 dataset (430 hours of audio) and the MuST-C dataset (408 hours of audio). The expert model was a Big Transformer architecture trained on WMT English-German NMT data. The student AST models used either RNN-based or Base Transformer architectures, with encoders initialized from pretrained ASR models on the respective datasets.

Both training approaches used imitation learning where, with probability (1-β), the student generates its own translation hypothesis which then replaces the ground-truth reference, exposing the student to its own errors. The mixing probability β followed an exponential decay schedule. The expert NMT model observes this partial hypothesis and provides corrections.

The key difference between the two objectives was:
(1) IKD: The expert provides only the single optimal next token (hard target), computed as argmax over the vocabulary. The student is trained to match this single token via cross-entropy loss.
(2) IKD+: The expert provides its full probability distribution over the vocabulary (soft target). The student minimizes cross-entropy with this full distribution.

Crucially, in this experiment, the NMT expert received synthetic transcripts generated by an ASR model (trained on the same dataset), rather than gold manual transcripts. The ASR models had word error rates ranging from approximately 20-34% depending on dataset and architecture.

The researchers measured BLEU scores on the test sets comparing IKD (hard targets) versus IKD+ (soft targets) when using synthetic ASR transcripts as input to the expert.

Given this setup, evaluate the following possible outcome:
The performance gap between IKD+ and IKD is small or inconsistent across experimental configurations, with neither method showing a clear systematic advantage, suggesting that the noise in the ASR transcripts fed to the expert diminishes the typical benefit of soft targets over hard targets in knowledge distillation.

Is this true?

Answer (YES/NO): NO